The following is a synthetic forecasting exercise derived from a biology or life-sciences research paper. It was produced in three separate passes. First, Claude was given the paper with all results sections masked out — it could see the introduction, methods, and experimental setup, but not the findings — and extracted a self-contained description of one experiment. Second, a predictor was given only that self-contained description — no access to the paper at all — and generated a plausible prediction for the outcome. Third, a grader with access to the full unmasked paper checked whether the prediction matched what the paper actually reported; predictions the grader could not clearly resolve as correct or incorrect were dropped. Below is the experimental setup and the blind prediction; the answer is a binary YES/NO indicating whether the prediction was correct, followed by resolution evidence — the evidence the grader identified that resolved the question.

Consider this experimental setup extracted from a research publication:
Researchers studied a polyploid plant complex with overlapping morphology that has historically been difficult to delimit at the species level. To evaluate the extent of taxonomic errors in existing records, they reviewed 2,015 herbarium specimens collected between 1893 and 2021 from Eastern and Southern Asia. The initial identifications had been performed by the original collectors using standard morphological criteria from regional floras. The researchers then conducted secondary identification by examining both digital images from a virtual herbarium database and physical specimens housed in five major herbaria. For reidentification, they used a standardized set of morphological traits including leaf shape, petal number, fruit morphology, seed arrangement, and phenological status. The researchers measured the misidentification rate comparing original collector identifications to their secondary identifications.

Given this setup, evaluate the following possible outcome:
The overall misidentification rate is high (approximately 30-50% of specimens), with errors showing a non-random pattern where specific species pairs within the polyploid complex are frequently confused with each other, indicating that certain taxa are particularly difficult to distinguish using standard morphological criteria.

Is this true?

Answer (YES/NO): NO